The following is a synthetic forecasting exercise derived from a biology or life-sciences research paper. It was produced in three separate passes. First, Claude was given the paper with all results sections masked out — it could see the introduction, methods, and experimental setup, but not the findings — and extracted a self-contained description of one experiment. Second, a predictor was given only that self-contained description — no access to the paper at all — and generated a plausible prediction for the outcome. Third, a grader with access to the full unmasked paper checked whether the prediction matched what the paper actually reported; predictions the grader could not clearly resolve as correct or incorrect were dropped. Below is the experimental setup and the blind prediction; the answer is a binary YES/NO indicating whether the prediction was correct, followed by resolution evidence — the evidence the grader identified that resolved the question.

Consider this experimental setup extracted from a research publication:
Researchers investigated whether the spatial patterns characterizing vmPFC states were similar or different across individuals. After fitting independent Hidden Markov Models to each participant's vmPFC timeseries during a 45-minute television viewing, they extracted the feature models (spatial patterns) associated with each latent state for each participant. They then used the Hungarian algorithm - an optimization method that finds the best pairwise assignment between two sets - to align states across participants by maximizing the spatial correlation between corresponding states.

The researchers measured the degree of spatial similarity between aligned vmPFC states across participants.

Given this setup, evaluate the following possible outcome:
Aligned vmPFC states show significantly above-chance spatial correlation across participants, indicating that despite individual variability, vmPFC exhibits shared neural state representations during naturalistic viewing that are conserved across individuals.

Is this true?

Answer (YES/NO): YES